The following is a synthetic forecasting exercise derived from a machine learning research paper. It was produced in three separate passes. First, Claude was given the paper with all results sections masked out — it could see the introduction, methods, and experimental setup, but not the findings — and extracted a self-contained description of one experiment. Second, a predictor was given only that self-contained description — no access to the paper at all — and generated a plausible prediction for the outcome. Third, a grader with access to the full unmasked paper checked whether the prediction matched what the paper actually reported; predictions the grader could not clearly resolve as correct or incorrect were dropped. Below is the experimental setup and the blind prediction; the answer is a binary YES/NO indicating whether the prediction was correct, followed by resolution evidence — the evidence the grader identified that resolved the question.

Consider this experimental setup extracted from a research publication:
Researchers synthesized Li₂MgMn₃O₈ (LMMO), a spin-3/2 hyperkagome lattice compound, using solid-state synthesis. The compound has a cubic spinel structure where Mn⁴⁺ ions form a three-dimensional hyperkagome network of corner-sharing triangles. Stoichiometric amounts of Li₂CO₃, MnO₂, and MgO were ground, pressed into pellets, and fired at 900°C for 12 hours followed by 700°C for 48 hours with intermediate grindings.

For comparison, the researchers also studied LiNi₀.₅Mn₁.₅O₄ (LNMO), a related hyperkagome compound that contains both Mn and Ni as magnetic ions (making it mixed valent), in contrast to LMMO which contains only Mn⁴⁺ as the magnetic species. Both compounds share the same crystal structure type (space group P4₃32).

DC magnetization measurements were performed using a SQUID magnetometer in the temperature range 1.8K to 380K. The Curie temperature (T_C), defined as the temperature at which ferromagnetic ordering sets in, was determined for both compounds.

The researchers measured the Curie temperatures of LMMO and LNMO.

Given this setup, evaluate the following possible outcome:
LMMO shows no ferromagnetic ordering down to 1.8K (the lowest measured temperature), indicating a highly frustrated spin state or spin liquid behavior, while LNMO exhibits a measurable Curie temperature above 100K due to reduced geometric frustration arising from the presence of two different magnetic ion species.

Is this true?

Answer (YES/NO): NO